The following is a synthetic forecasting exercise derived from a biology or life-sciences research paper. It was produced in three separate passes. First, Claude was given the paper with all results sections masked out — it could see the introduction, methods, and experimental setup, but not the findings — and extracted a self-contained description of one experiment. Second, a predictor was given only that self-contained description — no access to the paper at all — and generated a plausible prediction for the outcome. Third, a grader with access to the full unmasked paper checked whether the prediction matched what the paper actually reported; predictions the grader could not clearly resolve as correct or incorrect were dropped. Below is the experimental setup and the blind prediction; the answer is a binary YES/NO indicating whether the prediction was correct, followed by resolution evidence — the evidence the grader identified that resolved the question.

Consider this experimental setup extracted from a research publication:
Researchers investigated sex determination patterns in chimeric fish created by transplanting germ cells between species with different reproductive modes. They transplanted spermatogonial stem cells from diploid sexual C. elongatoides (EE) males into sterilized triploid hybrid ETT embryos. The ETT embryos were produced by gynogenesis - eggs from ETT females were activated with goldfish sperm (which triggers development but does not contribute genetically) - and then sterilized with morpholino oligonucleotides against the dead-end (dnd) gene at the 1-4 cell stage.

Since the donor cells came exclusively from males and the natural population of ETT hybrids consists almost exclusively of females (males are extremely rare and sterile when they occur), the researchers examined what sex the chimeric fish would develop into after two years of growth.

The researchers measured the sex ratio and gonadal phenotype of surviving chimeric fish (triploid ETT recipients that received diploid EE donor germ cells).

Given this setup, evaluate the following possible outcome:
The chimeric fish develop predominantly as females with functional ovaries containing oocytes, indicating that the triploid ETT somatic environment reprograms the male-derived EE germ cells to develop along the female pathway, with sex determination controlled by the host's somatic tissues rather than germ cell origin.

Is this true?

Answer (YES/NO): YES